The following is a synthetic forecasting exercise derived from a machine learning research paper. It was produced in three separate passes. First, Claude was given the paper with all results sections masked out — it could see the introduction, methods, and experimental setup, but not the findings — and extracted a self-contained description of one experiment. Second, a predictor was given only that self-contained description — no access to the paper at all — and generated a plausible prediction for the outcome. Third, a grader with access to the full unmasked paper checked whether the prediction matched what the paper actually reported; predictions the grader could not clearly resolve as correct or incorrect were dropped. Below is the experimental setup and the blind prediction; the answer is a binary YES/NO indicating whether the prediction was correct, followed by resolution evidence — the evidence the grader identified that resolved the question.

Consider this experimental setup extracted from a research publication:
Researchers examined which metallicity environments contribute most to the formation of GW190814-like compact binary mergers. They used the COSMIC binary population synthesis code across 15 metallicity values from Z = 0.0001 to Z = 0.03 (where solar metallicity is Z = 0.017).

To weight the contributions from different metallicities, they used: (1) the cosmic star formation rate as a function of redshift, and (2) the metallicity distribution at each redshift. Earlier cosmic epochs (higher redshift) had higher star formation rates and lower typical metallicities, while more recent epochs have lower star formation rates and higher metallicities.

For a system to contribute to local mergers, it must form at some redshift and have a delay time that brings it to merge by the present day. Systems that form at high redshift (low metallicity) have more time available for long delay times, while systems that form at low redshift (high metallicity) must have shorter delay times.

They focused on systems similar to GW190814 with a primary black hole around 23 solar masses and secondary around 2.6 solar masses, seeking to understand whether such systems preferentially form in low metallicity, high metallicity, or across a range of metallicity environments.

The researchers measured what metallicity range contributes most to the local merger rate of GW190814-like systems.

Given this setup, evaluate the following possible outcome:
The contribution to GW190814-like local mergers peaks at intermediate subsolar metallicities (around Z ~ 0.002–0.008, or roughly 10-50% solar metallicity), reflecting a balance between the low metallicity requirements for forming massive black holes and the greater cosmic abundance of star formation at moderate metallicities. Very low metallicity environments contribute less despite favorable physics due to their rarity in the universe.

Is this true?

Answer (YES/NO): NO